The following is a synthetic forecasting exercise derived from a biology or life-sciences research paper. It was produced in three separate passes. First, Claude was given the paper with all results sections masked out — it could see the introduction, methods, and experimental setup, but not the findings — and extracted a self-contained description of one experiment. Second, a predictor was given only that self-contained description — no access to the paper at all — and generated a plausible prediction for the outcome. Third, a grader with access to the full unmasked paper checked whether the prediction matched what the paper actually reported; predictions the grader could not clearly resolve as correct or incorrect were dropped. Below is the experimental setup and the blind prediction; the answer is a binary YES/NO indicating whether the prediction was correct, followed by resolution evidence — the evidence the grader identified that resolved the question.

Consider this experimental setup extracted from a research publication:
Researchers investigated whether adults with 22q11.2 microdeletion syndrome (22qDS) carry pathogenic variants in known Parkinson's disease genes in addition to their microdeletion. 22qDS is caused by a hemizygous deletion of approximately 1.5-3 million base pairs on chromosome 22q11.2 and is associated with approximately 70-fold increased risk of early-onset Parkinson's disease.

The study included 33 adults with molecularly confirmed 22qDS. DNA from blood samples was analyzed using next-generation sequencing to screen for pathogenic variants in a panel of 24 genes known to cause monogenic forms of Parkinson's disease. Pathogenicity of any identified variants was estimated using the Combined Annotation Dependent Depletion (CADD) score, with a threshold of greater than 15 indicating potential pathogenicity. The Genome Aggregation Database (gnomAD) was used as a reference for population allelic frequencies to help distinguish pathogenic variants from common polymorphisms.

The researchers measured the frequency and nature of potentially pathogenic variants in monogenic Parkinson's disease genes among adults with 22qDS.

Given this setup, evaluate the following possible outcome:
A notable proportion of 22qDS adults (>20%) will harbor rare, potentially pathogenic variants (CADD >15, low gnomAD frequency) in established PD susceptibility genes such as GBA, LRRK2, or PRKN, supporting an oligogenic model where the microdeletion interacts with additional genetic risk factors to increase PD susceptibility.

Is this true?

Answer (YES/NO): NO